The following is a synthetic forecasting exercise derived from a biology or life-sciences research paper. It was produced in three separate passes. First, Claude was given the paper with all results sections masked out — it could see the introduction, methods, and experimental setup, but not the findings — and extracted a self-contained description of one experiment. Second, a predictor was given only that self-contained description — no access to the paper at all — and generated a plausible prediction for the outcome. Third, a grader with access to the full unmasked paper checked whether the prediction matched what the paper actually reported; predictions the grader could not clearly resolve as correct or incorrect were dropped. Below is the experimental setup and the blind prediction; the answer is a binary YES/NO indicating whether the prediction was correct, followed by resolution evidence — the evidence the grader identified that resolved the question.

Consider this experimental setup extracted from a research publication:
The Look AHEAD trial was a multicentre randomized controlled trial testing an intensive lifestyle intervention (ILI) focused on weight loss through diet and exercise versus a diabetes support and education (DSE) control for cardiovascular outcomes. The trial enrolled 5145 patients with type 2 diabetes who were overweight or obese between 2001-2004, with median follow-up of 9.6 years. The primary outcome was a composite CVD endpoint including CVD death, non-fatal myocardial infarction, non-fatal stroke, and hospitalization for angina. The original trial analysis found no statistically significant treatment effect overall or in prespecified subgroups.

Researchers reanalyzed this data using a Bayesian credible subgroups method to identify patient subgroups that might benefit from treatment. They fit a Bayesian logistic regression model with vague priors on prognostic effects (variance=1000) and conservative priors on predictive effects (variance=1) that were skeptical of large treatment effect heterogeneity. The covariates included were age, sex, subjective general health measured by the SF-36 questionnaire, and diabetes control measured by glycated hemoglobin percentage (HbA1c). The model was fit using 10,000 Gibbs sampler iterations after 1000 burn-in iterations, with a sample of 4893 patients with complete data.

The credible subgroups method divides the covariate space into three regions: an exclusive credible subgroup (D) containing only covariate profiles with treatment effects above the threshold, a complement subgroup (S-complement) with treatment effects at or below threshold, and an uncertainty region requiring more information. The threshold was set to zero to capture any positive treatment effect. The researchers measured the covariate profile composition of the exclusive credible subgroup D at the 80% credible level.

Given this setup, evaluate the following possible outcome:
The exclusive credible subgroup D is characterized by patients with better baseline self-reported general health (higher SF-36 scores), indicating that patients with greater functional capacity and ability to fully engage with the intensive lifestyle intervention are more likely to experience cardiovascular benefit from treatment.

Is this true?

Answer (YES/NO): NO